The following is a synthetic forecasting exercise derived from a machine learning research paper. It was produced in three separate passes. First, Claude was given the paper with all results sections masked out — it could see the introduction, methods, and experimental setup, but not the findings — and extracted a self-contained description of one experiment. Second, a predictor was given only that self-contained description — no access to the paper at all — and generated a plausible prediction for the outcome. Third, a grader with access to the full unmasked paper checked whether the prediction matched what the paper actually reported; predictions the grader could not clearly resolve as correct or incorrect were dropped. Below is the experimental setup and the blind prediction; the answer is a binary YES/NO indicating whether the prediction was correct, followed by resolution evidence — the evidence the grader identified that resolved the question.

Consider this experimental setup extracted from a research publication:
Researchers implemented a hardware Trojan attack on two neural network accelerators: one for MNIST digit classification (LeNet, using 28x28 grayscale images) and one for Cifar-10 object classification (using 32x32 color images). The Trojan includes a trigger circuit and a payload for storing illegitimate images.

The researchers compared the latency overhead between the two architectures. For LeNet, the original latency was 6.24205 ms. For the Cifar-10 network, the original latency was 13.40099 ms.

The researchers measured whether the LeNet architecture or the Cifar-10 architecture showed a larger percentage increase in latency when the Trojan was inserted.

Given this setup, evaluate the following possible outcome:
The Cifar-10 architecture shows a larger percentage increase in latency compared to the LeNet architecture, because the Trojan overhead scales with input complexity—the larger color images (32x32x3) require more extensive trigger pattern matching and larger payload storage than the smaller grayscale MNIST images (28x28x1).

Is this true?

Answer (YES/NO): NO